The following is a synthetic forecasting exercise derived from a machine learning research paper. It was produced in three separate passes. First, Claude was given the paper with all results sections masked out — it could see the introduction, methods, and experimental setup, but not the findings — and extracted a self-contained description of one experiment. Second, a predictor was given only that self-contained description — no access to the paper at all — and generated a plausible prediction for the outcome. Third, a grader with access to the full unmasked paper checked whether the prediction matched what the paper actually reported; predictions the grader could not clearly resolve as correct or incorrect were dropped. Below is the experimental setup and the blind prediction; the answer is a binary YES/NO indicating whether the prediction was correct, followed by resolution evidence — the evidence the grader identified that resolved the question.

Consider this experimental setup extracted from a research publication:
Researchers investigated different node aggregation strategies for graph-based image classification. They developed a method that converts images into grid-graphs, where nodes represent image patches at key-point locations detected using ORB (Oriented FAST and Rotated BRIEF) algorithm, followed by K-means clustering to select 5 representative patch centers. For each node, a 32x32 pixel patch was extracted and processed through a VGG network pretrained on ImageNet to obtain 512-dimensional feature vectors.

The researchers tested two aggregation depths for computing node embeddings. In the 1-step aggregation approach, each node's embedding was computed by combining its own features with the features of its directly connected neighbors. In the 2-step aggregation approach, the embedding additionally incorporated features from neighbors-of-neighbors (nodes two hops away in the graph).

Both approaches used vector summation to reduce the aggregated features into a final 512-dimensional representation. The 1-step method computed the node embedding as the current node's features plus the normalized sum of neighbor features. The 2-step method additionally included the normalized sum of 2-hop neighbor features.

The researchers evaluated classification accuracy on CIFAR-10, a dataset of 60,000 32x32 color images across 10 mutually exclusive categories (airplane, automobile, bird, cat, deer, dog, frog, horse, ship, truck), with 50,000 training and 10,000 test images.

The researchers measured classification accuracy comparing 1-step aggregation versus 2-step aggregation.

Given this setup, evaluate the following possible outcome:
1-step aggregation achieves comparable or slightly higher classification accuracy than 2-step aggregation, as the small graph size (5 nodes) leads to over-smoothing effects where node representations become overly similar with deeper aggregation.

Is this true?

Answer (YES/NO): YES